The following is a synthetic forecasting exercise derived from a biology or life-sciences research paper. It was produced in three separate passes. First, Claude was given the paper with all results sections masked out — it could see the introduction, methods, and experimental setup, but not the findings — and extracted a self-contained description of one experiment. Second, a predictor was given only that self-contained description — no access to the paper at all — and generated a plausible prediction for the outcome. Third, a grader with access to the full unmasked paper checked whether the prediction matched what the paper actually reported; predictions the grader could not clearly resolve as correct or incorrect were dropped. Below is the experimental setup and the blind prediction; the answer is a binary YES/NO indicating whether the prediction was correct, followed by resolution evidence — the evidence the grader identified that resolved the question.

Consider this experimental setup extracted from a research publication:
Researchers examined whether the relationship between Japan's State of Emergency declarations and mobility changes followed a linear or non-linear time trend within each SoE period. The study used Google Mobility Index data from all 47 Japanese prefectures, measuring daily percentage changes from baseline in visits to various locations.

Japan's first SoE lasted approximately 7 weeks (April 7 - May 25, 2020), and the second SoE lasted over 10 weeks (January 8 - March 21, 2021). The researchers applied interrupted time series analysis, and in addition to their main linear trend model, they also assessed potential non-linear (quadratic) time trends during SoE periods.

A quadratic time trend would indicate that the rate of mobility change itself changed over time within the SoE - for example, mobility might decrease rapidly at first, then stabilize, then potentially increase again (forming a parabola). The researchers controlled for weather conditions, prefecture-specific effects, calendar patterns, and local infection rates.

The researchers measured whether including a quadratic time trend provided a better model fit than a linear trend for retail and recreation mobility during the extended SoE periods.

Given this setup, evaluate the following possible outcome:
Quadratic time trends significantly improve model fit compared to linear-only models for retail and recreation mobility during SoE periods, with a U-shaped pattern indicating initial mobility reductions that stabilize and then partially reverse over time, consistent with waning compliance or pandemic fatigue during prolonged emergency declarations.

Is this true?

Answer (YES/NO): YES